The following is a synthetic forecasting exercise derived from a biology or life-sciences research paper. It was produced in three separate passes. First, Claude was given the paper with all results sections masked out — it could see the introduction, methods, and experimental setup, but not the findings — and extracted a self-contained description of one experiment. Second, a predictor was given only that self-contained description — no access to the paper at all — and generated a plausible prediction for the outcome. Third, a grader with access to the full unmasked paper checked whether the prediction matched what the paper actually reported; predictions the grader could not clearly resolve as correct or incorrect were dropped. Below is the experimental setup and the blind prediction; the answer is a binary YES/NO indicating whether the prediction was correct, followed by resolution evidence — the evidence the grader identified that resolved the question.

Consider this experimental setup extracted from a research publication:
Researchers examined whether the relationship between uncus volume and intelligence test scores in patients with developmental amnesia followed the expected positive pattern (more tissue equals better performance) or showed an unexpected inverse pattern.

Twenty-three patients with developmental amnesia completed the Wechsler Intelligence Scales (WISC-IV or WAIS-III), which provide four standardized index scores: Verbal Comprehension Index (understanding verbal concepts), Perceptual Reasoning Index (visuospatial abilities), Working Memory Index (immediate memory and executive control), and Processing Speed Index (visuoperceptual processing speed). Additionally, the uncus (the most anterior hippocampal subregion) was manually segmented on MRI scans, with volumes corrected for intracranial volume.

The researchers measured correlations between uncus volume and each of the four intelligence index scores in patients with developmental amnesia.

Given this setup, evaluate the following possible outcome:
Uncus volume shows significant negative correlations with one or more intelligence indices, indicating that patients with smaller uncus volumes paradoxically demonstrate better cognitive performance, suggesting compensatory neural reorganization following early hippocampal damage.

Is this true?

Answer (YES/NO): YES